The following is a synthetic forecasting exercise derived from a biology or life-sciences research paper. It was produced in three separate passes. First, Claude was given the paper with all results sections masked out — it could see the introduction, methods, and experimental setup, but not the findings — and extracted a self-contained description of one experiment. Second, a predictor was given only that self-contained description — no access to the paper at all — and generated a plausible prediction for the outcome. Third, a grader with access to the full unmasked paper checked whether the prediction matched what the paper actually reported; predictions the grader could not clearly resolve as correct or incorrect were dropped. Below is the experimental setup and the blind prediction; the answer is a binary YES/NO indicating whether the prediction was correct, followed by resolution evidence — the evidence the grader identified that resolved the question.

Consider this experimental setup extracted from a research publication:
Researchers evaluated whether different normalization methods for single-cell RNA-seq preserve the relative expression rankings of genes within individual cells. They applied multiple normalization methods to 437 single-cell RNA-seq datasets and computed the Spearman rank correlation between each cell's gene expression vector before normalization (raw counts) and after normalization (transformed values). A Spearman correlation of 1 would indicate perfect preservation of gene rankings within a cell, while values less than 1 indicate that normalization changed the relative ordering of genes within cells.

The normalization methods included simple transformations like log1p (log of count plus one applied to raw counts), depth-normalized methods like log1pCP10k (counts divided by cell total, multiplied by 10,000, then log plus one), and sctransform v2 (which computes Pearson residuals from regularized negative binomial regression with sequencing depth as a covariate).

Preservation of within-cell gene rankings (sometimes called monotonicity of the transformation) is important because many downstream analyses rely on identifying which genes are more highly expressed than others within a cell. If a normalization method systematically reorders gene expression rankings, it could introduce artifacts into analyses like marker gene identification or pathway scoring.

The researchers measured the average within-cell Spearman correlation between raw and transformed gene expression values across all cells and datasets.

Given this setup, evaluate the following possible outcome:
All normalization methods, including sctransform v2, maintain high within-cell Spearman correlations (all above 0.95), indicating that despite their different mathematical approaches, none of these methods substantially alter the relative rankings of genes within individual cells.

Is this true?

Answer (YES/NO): NO